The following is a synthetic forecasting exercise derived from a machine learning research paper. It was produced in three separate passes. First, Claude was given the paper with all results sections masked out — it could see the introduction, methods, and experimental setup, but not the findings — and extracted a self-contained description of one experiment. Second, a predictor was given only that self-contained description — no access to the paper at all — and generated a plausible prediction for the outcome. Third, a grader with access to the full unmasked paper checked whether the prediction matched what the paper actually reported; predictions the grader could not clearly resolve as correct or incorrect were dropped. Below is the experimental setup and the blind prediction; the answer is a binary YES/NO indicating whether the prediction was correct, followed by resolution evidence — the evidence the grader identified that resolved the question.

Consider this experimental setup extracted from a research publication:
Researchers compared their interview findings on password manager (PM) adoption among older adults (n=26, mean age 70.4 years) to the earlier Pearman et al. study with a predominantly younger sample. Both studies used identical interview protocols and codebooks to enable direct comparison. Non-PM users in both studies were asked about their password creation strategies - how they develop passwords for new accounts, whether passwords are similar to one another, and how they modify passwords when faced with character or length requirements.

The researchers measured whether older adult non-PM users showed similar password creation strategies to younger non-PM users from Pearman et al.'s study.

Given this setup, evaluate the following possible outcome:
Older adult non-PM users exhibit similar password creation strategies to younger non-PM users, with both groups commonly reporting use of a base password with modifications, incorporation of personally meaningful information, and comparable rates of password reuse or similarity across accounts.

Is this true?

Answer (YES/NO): NO